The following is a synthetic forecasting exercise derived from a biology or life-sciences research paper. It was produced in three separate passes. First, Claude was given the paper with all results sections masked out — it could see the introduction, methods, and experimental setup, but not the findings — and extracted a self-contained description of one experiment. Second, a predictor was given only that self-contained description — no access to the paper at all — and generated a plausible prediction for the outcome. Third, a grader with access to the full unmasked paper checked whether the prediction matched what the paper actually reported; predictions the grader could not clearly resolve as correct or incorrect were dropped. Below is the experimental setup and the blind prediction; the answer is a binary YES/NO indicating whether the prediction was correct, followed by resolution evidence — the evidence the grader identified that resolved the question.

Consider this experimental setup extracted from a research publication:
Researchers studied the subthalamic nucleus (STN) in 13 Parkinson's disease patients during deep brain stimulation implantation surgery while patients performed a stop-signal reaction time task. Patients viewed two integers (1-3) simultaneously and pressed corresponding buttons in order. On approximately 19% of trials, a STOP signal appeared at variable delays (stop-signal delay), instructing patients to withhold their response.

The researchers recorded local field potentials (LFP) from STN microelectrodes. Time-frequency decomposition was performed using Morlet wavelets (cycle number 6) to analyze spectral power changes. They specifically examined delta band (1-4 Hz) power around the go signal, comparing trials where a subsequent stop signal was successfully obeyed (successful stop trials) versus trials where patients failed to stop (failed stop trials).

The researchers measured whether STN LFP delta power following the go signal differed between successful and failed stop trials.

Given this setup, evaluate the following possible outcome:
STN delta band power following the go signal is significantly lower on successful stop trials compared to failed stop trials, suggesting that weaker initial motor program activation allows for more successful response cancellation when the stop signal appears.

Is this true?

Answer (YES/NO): NO